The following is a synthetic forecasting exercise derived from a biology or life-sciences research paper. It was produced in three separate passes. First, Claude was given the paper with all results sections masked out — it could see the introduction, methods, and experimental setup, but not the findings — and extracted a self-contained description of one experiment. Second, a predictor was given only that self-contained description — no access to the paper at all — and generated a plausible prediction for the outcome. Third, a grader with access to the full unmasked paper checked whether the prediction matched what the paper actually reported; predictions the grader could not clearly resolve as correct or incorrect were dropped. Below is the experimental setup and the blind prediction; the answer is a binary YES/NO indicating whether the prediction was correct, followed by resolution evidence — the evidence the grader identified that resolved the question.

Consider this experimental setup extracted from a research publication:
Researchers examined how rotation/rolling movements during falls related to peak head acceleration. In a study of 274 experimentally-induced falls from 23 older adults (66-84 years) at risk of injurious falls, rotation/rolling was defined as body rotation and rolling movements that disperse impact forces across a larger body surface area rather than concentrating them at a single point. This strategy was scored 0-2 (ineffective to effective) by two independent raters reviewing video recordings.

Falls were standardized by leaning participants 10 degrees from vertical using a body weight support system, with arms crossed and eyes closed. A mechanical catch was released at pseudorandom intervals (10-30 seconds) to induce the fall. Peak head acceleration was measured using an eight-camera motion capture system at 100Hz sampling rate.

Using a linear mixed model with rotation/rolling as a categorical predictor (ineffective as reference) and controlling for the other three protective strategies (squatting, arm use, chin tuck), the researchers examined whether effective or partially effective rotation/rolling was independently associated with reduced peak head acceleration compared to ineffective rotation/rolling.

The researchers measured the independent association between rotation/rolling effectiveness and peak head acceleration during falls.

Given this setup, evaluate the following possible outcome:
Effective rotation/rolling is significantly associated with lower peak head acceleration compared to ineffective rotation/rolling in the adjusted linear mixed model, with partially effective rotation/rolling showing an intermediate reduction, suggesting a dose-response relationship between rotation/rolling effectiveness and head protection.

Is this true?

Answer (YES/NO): NO